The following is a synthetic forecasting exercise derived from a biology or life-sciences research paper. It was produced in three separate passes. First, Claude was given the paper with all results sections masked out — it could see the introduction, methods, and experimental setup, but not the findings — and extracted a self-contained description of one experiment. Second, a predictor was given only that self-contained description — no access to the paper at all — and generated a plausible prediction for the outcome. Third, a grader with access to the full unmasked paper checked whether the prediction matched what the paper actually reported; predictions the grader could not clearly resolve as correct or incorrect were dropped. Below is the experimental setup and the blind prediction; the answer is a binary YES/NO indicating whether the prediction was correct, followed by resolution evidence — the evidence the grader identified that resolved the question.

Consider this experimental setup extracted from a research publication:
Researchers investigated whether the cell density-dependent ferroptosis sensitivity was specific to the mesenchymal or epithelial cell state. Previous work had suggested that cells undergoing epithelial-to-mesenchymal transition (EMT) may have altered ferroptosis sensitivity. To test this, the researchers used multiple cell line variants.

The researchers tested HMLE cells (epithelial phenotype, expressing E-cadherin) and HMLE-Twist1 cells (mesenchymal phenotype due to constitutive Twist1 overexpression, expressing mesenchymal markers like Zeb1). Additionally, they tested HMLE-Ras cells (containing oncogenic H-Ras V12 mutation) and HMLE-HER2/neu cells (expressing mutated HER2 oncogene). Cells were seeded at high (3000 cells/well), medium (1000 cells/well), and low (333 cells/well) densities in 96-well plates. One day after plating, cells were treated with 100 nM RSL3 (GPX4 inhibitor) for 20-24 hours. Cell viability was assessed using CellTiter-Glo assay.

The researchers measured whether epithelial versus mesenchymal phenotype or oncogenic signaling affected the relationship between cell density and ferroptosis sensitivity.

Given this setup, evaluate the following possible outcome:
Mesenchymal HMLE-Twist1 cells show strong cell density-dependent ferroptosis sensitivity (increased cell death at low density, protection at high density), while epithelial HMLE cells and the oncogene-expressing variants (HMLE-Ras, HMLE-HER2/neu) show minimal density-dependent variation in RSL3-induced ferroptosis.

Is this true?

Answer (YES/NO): NO